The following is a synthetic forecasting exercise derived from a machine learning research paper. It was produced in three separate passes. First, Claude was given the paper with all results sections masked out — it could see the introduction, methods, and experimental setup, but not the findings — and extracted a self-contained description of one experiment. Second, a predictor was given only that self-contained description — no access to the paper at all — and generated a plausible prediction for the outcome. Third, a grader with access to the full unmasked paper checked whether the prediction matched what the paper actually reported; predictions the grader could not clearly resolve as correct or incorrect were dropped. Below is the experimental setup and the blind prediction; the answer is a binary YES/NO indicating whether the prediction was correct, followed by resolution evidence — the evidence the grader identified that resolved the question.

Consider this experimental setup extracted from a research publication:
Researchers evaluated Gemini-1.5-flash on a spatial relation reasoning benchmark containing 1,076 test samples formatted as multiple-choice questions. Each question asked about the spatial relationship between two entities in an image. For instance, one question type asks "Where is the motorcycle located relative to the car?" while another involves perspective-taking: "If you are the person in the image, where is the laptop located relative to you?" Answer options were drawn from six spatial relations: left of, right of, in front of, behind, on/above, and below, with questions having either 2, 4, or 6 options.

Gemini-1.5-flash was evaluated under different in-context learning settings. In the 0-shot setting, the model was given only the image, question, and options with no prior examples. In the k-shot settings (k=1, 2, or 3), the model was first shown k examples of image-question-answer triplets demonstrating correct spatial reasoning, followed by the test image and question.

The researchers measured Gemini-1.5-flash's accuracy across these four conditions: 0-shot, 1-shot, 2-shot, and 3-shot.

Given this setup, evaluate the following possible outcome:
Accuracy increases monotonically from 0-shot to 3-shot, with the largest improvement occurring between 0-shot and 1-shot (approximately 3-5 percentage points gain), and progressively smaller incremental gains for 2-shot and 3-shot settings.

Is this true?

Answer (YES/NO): NO